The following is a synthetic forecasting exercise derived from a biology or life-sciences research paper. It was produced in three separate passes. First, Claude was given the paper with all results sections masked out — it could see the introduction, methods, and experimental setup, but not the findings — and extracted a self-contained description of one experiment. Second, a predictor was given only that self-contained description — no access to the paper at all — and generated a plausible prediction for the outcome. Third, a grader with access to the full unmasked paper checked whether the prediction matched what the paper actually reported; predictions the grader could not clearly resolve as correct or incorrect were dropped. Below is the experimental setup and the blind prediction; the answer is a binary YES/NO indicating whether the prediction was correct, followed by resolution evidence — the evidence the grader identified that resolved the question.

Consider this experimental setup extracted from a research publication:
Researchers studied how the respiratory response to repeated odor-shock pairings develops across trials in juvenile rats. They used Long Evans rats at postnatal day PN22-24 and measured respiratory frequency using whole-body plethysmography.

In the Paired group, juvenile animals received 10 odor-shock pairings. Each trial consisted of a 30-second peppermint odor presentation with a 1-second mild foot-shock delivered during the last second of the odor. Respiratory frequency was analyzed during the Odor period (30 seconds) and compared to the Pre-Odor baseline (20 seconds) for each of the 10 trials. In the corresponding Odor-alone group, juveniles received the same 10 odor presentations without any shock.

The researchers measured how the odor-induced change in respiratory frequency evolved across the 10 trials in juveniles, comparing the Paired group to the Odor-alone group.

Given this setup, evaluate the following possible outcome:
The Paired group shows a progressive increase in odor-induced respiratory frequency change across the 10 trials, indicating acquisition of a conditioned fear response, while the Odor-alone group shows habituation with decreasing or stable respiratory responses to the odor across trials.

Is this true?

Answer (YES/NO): NO